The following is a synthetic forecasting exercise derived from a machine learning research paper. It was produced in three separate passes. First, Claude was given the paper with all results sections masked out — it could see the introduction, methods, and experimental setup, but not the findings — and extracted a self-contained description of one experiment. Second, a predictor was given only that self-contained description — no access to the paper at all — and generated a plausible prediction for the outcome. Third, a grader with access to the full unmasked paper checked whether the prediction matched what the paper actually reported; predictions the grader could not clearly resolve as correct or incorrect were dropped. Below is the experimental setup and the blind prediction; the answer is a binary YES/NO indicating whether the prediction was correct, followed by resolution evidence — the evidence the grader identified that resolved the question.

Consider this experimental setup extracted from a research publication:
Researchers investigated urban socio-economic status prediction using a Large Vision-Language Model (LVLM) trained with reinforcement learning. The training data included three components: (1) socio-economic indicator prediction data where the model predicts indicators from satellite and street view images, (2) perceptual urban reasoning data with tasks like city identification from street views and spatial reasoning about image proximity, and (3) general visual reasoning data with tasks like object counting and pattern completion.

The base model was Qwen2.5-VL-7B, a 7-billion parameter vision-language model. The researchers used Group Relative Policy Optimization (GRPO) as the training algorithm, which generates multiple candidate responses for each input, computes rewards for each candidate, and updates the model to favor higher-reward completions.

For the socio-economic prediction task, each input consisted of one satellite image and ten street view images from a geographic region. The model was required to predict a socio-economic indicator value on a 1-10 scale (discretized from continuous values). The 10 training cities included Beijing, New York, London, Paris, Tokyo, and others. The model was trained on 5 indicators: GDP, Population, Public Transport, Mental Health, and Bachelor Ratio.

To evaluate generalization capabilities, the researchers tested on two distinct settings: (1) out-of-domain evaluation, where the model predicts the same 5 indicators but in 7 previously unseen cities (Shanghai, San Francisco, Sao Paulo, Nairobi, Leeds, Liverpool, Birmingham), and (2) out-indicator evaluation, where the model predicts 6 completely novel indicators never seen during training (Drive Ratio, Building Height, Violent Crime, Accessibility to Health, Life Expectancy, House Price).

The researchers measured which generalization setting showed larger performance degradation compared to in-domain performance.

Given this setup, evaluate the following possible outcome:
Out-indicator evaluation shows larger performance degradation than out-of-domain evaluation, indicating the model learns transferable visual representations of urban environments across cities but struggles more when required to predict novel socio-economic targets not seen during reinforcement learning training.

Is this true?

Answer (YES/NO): YES